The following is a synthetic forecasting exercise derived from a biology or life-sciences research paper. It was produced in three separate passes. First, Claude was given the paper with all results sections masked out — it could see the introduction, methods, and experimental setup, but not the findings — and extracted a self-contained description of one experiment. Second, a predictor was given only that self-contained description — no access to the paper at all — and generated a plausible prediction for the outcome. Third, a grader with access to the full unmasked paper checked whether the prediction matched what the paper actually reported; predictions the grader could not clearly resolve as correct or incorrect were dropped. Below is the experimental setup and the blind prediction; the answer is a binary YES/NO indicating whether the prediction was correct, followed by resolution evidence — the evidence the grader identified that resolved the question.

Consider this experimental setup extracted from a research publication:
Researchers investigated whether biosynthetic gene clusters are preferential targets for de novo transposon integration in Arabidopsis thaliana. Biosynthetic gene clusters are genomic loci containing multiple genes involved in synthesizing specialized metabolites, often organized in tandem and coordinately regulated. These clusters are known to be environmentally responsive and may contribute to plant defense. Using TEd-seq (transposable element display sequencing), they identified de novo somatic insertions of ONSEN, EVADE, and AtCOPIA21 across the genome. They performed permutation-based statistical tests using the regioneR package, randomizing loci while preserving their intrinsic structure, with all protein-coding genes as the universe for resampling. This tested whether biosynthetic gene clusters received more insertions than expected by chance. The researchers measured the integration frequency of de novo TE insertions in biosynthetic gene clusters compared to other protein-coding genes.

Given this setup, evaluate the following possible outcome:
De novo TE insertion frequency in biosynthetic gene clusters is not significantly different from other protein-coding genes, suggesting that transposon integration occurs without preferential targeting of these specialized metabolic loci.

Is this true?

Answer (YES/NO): NO